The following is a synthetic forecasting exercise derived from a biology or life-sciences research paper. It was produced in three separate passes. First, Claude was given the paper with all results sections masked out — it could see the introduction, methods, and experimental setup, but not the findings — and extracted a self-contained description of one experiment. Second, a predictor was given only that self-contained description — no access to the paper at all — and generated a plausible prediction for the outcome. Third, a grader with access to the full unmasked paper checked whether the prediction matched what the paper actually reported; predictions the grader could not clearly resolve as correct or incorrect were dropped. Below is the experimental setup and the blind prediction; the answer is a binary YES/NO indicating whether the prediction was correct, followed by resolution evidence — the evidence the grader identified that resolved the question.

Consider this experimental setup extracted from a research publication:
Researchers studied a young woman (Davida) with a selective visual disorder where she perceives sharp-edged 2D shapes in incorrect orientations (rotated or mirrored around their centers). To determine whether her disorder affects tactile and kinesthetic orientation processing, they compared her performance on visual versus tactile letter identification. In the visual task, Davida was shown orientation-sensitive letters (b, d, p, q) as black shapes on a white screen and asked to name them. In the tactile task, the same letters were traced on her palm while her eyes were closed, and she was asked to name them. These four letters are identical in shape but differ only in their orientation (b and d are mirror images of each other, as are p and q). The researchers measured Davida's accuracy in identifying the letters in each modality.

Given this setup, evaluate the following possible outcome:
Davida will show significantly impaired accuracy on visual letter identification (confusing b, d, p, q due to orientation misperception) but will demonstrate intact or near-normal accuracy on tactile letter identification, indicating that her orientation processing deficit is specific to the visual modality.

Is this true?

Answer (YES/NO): YES